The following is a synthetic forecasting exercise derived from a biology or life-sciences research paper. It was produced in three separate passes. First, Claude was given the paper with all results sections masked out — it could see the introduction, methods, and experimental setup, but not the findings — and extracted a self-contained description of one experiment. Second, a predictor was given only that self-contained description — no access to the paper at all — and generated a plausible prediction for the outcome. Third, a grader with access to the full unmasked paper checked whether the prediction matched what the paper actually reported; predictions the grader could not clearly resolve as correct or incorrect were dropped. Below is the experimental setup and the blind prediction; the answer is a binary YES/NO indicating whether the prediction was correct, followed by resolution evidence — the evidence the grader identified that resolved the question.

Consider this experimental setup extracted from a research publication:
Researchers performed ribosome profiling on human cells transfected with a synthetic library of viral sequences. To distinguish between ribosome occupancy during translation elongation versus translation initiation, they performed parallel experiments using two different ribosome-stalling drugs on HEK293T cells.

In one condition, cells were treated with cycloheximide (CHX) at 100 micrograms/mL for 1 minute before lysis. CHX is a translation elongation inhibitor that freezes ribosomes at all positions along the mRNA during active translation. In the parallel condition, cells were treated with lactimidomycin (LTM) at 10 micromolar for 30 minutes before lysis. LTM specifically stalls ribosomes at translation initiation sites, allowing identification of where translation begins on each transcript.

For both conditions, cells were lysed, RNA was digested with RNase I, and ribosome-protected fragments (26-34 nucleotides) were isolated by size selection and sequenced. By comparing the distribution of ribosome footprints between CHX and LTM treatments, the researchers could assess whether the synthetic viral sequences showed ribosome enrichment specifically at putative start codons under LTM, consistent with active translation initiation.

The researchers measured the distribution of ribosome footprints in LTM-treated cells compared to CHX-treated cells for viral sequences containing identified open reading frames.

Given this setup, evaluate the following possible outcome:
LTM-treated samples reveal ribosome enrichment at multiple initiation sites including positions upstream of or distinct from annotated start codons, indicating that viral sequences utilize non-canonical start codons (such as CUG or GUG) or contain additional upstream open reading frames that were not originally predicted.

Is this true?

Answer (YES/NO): YES